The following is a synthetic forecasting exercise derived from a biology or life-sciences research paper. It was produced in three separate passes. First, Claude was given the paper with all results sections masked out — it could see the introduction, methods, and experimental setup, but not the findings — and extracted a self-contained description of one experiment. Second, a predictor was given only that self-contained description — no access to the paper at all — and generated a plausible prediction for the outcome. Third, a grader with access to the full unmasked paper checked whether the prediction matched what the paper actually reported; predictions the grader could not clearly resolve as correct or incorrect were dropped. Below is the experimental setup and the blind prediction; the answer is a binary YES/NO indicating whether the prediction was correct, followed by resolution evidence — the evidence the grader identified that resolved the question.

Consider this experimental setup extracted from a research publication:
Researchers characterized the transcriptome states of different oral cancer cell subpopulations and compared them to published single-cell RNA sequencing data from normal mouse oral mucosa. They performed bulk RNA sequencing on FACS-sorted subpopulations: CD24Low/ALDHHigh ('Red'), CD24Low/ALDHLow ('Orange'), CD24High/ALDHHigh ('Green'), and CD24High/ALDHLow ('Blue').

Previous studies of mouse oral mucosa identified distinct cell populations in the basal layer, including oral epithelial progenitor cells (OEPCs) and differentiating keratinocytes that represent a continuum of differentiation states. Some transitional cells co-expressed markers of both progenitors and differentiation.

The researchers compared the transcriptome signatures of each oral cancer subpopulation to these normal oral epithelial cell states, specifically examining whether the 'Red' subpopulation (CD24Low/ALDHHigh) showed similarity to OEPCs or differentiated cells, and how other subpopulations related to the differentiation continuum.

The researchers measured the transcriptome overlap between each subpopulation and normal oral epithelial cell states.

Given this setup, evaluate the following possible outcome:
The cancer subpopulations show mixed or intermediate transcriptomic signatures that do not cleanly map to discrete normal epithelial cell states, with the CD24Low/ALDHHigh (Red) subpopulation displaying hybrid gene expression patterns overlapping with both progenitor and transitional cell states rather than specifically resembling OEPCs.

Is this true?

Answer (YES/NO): NO